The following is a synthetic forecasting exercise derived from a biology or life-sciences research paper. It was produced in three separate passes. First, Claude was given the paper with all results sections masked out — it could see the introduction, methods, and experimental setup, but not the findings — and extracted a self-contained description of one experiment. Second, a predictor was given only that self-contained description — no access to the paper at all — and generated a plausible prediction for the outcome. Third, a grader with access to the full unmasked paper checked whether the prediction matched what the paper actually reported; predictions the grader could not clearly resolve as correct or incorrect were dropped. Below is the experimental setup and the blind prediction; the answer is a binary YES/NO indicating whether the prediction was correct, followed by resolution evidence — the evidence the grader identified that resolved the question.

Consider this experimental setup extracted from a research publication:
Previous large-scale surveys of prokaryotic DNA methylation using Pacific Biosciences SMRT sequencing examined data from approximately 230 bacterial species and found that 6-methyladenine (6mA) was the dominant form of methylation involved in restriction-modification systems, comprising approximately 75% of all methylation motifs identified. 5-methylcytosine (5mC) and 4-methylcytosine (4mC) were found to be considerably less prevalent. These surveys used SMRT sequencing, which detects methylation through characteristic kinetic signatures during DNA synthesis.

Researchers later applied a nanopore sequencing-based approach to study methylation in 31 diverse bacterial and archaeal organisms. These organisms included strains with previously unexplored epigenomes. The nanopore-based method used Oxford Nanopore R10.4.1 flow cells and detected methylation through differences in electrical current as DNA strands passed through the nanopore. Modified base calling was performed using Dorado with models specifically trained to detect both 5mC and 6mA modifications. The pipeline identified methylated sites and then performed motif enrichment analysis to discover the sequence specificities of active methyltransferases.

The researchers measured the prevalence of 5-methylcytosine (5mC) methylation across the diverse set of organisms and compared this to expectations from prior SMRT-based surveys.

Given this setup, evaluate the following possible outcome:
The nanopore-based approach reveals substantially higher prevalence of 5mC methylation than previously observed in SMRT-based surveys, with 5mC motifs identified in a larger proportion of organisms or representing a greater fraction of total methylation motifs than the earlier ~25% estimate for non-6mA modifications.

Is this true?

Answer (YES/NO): YES